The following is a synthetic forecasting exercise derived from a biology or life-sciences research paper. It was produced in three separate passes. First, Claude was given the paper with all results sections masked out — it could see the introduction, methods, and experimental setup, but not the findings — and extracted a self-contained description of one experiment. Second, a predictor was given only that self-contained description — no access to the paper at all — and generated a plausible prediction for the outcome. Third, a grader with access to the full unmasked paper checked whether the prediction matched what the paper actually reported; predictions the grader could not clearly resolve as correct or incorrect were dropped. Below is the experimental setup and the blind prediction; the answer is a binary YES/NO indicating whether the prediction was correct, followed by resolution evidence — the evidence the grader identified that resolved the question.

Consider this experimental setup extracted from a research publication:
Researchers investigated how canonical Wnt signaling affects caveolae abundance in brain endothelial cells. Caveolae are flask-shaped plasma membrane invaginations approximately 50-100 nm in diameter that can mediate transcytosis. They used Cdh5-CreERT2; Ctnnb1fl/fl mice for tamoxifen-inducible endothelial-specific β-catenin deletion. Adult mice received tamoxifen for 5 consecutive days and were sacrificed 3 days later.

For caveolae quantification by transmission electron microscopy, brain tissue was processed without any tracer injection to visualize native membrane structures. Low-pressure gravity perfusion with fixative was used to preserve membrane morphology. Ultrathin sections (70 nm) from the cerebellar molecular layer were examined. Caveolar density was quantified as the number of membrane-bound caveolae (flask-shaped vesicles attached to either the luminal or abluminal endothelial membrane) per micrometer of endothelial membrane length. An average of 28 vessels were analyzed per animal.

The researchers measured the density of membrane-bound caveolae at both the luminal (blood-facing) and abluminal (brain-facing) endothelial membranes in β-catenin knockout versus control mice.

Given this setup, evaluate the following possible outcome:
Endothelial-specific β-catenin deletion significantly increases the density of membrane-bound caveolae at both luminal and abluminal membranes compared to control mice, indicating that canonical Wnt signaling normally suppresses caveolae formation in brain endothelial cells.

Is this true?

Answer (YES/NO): NO